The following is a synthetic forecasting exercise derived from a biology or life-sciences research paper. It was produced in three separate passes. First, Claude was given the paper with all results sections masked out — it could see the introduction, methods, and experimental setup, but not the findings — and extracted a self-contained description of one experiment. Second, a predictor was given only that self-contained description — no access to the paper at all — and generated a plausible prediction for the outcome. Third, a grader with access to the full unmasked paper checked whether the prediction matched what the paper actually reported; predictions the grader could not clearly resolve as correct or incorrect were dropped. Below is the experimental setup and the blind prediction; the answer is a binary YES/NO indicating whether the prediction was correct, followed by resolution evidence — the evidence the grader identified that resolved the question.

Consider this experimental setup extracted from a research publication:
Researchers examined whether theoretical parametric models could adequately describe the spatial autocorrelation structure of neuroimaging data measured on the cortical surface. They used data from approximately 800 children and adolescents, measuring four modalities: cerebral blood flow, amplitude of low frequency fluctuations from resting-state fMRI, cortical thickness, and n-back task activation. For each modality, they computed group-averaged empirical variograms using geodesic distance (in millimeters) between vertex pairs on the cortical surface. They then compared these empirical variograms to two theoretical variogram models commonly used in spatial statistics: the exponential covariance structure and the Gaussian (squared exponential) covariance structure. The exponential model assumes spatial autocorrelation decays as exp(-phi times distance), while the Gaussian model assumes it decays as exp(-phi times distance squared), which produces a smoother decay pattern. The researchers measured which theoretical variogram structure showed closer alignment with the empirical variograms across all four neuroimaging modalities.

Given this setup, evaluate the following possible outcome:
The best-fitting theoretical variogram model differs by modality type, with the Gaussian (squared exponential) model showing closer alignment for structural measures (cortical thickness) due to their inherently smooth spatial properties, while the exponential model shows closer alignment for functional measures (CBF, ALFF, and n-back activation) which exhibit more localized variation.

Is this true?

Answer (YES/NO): NO